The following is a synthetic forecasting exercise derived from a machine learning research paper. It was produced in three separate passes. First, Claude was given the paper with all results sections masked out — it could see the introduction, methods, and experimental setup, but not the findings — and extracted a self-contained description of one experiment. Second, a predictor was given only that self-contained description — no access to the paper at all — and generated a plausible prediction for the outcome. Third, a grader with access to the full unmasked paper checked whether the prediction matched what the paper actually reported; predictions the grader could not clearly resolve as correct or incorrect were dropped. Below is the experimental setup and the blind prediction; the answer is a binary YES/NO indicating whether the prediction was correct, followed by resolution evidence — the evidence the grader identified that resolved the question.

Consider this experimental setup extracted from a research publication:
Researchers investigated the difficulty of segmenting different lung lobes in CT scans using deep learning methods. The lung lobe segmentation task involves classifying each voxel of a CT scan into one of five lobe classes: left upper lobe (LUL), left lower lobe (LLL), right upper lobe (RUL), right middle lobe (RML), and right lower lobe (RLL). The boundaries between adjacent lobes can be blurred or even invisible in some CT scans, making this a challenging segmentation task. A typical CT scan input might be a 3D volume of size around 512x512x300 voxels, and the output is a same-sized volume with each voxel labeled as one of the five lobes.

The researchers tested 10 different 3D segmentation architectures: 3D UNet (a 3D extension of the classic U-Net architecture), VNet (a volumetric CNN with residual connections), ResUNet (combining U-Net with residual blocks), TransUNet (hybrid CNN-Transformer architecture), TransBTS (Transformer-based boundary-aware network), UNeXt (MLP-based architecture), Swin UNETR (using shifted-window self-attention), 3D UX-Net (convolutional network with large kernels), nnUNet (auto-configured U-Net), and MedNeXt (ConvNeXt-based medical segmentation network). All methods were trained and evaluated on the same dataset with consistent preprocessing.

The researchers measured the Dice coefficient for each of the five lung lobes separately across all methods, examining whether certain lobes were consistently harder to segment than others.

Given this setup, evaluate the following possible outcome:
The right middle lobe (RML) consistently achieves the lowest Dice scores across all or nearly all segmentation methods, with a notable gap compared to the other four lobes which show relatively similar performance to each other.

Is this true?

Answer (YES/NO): YES